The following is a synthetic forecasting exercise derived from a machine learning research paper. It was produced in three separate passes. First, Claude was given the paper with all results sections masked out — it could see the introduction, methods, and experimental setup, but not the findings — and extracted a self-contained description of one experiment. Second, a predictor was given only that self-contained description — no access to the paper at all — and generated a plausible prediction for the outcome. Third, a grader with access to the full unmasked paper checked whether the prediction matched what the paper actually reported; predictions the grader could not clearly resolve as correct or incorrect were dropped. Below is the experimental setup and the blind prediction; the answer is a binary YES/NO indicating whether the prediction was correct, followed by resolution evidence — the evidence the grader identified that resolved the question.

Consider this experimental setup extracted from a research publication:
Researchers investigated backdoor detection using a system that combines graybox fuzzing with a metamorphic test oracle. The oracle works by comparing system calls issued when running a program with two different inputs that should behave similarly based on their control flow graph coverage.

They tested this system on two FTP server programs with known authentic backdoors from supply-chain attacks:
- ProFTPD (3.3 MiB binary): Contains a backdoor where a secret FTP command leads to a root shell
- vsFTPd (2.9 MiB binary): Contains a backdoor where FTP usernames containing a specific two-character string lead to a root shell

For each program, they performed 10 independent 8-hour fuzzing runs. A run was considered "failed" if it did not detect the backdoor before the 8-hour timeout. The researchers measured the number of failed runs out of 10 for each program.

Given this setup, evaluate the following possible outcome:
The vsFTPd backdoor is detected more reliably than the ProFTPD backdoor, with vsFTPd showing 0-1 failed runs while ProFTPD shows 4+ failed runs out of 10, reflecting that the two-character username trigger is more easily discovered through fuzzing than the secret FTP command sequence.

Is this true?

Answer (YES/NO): YES